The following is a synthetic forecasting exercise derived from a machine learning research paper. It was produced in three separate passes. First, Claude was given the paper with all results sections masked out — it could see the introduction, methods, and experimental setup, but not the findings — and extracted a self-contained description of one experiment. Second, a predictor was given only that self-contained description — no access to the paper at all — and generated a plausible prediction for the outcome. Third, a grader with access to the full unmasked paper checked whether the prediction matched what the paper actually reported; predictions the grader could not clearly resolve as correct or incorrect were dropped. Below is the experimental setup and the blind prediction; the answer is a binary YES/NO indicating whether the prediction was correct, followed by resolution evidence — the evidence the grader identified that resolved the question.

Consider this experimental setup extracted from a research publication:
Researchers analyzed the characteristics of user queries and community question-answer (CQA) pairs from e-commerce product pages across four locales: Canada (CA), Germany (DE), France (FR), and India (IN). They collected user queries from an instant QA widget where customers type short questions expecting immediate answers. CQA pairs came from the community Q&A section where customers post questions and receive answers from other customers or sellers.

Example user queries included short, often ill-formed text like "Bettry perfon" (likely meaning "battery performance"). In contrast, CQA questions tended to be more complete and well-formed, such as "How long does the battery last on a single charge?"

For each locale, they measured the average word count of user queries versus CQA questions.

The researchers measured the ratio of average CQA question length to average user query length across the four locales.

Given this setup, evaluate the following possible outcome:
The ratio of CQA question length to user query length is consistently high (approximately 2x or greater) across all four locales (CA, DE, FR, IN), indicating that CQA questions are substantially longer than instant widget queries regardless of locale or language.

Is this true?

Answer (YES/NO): YES